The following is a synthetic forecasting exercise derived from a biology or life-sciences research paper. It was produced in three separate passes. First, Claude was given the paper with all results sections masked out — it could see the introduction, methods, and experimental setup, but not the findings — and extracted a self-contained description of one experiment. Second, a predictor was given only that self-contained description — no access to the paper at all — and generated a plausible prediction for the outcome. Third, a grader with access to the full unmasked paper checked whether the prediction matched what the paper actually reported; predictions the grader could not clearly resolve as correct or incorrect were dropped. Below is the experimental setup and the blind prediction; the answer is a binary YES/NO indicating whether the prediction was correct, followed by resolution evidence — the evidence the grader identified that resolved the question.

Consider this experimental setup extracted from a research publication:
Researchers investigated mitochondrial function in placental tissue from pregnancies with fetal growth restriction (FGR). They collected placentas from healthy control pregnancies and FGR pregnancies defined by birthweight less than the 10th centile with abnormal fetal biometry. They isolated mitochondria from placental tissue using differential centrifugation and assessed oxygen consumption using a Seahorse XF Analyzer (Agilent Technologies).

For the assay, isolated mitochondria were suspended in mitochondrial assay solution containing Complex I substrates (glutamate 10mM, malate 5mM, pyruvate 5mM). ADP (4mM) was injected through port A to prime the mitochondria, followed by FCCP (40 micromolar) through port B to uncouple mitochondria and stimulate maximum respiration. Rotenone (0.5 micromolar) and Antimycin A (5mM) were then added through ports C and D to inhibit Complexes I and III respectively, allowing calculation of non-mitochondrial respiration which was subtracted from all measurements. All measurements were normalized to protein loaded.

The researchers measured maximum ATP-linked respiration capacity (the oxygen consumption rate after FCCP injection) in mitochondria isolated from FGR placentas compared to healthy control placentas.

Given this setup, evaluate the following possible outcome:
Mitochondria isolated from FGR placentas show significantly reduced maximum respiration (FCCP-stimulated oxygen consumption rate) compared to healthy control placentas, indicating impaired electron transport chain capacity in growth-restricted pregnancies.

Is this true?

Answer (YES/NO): YES